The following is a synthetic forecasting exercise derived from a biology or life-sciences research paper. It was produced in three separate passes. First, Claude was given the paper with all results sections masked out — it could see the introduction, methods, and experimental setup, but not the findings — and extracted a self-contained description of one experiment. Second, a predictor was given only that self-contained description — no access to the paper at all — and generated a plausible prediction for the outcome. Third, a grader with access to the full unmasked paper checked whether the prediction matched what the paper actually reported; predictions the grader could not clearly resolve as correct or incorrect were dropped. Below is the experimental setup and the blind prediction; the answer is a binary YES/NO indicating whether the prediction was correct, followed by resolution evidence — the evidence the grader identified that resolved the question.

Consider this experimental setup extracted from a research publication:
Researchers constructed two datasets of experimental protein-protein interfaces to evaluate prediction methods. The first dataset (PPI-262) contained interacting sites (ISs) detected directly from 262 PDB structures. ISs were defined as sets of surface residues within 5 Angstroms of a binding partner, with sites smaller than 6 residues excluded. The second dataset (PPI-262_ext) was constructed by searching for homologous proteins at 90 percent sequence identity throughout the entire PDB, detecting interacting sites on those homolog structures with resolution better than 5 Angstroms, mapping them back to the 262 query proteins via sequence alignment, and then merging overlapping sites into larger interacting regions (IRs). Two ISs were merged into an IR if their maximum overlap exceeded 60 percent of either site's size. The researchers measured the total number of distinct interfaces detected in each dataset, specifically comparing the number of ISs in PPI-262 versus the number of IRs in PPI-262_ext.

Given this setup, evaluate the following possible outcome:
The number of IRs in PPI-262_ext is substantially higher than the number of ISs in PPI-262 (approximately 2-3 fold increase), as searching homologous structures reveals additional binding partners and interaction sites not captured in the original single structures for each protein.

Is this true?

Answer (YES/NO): NO